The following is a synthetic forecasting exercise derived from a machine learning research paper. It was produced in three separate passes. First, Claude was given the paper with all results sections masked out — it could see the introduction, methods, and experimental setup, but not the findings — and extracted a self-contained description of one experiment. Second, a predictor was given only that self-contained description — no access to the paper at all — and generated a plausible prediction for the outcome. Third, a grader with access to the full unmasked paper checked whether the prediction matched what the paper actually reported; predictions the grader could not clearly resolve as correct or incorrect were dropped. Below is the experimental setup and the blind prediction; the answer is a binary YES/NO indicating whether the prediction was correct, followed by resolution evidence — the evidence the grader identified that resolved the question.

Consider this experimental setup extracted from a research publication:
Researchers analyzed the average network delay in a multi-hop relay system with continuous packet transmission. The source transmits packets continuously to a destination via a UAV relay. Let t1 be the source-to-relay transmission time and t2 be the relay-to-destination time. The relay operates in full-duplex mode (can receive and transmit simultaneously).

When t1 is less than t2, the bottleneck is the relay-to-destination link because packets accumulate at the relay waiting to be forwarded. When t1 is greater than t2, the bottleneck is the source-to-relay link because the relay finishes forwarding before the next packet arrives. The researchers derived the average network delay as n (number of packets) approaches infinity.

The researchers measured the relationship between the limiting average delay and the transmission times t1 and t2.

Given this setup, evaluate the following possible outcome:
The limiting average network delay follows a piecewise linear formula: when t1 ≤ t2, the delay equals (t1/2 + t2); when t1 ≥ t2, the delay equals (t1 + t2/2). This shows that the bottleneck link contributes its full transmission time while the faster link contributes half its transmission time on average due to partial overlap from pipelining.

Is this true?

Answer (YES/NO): NO